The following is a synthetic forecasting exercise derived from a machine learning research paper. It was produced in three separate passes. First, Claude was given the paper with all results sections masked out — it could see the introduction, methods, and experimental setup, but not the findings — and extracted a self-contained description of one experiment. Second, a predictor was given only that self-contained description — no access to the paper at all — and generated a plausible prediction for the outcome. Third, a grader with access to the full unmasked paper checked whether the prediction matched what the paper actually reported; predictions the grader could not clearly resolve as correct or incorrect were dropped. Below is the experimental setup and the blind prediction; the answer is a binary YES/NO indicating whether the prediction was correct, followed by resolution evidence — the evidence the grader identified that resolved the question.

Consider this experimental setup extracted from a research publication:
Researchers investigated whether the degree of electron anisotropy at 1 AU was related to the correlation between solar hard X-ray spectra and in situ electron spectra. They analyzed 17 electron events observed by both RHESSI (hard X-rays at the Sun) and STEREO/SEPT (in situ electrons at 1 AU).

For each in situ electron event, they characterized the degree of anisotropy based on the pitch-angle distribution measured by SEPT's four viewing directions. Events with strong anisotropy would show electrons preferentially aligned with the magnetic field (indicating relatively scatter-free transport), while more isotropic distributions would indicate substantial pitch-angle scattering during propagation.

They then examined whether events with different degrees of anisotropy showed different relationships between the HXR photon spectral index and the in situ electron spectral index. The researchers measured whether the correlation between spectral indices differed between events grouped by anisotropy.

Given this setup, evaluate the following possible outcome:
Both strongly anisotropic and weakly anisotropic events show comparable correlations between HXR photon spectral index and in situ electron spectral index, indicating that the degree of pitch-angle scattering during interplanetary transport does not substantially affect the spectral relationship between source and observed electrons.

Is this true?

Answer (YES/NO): NO